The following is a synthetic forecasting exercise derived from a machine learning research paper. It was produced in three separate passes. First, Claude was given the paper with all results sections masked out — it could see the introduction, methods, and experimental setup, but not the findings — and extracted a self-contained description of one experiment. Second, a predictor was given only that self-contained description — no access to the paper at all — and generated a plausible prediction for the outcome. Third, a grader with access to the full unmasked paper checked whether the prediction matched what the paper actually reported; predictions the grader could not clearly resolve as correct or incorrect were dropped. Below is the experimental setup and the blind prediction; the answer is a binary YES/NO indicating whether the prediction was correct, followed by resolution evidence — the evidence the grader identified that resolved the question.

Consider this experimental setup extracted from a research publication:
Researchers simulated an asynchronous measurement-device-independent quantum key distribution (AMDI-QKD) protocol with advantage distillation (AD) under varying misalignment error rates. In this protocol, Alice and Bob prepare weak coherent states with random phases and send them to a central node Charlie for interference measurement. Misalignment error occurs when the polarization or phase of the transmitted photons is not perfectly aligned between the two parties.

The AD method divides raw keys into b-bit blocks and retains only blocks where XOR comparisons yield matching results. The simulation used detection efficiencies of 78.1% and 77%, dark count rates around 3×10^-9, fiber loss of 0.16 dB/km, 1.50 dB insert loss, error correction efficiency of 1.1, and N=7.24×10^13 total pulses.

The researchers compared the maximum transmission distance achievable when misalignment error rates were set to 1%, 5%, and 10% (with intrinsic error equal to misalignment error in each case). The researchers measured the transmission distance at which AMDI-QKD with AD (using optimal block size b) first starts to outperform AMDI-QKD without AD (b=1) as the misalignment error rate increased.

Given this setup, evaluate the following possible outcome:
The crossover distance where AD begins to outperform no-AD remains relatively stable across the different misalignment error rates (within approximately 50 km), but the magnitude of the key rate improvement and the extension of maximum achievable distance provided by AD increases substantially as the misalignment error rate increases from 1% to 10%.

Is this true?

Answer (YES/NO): NO